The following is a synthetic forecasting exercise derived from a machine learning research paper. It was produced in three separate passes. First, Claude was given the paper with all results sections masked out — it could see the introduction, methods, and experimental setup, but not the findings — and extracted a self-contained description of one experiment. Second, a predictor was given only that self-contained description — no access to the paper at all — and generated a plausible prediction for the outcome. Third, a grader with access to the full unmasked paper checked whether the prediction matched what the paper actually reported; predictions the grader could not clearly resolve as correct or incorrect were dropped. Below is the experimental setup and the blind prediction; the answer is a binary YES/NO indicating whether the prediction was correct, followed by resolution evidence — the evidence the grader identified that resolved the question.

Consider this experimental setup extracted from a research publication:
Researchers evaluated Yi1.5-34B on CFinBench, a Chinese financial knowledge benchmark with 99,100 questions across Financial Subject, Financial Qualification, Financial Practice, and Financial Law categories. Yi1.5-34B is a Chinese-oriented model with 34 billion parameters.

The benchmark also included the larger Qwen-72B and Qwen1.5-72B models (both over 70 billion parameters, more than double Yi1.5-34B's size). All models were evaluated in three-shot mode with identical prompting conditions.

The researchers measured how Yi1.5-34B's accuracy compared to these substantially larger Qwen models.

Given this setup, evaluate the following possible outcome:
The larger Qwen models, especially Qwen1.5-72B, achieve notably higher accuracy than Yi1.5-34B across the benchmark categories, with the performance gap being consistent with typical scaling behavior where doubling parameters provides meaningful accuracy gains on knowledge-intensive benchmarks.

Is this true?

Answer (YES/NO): NO